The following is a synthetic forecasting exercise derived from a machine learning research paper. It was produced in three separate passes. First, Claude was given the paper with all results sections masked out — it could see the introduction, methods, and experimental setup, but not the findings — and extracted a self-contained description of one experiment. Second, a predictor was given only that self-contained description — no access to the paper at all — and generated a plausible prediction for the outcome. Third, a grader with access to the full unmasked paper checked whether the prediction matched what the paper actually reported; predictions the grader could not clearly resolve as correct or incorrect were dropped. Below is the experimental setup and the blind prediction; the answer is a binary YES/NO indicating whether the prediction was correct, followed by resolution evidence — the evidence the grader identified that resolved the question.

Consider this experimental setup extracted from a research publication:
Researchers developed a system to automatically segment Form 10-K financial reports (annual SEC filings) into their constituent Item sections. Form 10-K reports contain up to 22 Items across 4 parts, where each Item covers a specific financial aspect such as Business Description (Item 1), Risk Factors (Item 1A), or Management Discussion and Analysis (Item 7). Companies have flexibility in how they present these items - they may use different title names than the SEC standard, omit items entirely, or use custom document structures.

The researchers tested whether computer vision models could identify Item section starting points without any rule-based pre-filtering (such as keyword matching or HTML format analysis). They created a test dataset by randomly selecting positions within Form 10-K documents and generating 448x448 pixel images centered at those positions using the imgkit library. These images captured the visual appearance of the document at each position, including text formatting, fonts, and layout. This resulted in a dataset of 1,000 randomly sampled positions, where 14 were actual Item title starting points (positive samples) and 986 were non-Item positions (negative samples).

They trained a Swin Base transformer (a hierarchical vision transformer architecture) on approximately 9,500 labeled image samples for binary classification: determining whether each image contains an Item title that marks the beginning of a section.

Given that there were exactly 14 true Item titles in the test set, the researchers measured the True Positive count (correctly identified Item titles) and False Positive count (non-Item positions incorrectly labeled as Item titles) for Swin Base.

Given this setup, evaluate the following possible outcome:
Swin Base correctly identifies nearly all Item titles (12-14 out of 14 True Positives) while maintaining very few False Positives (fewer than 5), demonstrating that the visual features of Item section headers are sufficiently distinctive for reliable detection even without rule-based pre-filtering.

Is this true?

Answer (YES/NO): NO